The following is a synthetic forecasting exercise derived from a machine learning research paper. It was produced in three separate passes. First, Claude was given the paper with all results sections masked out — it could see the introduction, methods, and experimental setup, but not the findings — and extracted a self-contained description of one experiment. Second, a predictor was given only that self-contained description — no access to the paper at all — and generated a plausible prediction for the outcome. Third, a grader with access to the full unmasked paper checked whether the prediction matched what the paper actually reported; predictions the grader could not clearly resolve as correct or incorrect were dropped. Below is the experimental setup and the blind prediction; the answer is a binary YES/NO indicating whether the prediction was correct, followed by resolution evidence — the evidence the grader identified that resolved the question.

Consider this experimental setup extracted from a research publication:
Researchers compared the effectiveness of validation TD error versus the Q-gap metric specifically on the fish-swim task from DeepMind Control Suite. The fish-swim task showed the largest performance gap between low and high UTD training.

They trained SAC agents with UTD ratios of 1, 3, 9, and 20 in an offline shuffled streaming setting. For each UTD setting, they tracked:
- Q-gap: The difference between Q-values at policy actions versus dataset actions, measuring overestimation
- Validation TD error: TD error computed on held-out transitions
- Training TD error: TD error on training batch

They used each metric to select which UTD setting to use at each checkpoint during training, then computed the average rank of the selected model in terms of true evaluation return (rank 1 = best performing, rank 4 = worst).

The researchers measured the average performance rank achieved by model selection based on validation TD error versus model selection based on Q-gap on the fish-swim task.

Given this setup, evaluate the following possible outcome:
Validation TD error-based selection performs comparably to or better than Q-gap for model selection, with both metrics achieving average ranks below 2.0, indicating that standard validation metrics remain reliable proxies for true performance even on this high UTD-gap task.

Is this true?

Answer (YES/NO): NO